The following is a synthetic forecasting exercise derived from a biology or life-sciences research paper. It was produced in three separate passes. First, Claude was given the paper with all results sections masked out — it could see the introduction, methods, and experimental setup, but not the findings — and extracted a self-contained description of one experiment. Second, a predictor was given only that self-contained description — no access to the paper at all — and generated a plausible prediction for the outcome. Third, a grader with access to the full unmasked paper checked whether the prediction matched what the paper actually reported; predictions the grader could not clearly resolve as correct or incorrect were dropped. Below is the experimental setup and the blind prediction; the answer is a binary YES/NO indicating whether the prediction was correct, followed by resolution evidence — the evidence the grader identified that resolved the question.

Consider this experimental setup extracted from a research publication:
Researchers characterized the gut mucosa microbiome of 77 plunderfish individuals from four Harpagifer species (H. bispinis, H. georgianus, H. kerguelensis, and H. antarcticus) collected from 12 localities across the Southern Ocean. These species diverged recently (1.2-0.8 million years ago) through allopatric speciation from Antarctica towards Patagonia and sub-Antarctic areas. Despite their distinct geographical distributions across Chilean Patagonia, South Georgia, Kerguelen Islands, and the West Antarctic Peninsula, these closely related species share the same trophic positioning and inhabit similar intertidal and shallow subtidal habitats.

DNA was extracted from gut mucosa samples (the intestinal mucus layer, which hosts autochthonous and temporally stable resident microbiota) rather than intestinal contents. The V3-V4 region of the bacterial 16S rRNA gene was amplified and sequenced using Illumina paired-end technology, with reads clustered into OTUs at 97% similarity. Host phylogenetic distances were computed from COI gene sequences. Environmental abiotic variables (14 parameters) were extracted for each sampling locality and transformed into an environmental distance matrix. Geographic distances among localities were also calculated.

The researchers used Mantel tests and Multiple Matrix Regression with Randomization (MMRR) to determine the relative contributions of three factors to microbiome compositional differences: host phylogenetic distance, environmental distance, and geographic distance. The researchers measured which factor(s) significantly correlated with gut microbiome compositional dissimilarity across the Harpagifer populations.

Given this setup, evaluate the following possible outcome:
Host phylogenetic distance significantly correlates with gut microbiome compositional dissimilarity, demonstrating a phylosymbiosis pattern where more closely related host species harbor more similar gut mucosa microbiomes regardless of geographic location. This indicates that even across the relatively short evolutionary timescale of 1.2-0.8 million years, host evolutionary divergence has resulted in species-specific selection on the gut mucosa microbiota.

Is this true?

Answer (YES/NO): YES